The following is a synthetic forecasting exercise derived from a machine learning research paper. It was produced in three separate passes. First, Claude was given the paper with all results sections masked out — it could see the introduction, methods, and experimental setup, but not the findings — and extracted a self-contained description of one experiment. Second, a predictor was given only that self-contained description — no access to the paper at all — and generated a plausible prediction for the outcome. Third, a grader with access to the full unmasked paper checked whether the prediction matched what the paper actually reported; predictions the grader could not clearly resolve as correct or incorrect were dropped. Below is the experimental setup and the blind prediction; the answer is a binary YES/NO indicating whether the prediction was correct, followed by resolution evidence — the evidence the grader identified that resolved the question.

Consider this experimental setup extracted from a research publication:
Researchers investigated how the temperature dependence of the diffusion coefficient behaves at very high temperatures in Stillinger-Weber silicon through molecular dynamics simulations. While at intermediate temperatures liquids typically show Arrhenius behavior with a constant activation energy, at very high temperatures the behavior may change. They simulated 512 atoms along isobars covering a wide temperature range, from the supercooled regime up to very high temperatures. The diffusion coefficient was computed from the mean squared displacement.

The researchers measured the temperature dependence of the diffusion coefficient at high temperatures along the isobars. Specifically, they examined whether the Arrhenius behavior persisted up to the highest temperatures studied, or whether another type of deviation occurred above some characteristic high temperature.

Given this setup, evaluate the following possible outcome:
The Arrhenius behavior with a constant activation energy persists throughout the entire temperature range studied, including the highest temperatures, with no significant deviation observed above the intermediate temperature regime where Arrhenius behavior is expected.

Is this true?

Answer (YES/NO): NO